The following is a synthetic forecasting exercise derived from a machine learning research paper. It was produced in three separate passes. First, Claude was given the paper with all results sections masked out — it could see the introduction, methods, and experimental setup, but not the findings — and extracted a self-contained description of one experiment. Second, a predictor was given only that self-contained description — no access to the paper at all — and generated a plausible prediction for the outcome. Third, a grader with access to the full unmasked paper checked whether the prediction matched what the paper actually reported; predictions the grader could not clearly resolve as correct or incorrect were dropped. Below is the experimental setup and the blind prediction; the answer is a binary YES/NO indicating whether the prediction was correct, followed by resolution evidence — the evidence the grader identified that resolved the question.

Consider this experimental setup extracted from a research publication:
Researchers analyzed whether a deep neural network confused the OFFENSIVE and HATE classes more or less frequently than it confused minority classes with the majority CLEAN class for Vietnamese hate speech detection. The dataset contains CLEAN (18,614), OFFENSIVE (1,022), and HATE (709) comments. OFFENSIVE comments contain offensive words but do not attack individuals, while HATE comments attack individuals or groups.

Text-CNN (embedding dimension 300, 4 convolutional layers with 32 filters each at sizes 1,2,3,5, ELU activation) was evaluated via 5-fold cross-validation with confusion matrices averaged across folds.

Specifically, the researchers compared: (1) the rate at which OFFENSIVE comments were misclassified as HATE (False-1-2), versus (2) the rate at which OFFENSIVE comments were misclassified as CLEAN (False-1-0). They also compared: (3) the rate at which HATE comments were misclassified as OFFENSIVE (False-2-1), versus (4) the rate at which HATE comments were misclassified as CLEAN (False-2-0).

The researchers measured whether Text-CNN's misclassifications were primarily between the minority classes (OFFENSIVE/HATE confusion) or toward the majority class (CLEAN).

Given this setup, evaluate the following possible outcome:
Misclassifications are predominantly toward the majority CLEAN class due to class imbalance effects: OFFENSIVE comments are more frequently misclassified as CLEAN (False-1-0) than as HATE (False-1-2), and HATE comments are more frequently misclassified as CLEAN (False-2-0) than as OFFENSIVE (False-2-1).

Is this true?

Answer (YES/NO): YES